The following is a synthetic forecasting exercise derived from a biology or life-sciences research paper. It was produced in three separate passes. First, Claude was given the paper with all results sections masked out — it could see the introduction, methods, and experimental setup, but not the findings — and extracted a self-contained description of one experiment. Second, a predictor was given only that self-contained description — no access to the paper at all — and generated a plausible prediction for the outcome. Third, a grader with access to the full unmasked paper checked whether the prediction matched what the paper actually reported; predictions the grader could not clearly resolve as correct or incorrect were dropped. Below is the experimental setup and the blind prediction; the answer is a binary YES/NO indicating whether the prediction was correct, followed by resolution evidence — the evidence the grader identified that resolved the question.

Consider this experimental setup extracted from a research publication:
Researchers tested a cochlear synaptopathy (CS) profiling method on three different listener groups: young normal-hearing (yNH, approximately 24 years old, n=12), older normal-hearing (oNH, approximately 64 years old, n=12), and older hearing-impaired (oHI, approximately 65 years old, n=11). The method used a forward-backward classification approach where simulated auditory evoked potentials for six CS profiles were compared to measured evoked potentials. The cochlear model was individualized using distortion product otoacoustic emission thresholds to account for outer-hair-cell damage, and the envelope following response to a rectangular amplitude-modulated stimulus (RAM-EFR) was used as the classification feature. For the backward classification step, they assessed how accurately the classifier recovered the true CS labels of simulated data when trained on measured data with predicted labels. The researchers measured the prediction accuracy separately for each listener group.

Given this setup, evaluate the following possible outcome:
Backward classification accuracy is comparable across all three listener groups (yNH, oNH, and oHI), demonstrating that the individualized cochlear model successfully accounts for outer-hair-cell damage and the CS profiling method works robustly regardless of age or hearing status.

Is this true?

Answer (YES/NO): NO